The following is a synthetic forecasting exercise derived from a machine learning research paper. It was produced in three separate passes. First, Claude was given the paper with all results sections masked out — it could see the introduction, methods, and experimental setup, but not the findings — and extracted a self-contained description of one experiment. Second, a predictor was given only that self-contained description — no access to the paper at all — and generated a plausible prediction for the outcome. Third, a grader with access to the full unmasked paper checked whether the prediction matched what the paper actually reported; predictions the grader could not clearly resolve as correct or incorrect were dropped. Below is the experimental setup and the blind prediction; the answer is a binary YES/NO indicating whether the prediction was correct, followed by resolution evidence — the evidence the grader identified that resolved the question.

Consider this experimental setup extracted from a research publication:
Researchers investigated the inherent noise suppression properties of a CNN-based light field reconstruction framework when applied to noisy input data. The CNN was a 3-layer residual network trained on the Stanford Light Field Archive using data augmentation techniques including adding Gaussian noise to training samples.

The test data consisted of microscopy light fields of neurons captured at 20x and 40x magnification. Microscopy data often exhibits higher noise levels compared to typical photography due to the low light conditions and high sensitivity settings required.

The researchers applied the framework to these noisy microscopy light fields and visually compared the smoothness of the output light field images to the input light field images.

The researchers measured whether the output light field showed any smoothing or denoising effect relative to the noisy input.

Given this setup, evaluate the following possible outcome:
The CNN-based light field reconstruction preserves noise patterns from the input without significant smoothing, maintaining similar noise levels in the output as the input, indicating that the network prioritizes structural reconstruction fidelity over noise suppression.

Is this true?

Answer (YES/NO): NO